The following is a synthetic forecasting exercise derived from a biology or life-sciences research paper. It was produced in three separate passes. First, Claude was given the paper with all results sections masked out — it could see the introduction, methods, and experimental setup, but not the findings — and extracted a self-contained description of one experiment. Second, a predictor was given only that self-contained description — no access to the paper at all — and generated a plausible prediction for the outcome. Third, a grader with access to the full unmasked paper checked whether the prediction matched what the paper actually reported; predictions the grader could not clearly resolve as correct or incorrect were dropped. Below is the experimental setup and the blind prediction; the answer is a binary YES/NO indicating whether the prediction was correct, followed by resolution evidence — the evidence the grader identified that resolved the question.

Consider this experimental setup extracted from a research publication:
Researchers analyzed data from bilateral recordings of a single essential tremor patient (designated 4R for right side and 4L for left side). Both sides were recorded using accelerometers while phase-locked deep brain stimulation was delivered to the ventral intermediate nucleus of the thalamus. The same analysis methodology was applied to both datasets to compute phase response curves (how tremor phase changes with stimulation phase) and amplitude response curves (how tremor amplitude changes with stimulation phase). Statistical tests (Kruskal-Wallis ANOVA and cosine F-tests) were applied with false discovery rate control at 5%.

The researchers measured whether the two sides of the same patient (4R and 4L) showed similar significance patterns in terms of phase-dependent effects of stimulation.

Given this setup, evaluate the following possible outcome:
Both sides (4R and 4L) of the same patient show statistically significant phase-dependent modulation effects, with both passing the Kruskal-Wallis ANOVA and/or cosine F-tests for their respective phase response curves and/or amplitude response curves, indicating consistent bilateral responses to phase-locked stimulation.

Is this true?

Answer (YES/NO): NO